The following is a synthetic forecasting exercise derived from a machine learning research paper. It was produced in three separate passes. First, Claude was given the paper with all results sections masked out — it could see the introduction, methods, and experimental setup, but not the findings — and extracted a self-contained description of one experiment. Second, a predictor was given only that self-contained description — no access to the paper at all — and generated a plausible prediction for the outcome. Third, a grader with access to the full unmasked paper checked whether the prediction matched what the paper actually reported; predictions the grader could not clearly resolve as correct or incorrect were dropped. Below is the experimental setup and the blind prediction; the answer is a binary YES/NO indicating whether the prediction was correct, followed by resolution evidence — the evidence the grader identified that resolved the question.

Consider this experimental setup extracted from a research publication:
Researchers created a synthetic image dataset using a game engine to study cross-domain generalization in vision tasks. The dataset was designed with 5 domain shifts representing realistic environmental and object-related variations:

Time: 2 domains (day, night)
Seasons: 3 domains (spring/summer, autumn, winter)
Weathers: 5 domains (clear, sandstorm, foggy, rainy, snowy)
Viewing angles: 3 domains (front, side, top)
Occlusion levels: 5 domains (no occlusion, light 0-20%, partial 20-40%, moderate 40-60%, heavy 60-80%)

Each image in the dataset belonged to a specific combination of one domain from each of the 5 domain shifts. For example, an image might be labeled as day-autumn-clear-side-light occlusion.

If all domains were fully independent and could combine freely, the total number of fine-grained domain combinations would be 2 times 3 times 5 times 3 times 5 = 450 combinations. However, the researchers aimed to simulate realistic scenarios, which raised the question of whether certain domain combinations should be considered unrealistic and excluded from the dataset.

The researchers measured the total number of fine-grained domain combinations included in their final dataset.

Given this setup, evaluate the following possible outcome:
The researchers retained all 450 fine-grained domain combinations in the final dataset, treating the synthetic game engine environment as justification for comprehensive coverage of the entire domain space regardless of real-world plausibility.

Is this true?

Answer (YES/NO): NO